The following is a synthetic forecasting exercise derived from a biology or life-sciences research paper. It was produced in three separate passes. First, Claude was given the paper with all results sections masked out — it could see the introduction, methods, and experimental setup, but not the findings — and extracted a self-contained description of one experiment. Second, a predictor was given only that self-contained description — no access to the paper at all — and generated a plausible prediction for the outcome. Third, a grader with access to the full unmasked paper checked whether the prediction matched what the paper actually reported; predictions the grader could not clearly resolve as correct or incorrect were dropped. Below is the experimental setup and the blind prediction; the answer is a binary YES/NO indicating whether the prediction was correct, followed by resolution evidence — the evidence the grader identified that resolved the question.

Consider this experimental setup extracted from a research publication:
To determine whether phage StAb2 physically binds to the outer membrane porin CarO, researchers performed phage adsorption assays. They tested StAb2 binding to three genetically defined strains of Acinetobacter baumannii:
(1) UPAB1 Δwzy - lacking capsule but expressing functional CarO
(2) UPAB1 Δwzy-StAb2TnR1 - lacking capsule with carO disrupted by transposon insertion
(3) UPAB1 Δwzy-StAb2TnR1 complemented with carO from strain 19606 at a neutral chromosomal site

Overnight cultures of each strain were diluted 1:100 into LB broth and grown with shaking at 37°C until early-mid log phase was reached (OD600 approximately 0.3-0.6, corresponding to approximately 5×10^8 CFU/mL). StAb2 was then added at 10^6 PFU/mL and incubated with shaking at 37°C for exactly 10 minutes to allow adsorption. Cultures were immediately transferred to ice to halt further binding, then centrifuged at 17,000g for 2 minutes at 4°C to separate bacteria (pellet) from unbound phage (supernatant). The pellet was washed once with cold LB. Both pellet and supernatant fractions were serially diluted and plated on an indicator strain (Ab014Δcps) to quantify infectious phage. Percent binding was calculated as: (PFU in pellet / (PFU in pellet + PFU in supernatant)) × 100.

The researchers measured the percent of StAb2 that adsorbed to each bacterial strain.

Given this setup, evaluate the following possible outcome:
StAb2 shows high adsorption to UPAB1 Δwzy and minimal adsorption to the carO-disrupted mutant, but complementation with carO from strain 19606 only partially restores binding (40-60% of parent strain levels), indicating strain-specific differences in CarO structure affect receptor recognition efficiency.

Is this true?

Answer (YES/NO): NO